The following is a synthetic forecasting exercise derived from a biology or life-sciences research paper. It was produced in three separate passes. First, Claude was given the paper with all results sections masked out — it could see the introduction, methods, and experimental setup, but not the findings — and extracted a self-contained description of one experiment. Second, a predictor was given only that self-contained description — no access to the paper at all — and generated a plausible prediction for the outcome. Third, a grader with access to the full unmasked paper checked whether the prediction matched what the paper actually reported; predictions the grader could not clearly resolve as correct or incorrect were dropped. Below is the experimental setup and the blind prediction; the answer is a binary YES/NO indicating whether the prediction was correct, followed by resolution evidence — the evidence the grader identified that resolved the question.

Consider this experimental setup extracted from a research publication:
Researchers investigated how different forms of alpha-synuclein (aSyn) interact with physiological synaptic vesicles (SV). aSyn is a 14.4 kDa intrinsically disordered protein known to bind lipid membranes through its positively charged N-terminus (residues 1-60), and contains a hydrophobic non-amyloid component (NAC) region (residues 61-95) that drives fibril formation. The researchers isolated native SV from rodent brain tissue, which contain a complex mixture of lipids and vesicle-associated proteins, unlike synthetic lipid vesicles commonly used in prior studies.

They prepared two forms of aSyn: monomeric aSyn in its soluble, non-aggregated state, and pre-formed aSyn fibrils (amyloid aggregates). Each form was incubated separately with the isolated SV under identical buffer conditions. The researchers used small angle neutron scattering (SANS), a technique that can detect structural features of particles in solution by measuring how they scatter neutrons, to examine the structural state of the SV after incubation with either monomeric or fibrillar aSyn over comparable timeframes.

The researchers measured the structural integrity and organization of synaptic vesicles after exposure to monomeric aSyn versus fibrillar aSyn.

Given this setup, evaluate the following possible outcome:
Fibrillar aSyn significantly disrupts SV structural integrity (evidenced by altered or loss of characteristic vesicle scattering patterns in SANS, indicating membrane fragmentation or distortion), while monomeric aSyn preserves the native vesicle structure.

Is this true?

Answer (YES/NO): YES